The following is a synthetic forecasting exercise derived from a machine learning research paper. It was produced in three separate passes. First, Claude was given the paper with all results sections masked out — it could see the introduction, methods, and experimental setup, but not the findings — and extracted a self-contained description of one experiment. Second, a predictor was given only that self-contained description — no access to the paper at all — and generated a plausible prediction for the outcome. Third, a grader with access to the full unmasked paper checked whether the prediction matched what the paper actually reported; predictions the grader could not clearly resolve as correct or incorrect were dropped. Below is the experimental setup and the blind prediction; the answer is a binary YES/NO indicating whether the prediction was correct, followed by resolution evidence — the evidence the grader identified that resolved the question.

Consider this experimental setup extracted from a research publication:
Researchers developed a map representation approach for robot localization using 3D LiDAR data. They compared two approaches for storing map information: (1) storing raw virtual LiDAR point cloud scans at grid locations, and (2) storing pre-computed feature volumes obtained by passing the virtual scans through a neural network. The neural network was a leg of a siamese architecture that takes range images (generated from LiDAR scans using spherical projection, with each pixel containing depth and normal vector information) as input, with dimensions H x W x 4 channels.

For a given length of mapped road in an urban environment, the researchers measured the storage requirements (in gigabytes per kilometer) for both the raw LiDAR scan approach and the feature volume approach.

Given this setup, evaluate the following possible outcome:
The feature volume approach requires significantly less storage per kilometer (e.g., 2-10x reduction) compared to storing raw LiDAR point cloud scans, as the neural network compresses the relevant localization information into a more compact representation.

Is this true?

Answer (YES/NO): NO